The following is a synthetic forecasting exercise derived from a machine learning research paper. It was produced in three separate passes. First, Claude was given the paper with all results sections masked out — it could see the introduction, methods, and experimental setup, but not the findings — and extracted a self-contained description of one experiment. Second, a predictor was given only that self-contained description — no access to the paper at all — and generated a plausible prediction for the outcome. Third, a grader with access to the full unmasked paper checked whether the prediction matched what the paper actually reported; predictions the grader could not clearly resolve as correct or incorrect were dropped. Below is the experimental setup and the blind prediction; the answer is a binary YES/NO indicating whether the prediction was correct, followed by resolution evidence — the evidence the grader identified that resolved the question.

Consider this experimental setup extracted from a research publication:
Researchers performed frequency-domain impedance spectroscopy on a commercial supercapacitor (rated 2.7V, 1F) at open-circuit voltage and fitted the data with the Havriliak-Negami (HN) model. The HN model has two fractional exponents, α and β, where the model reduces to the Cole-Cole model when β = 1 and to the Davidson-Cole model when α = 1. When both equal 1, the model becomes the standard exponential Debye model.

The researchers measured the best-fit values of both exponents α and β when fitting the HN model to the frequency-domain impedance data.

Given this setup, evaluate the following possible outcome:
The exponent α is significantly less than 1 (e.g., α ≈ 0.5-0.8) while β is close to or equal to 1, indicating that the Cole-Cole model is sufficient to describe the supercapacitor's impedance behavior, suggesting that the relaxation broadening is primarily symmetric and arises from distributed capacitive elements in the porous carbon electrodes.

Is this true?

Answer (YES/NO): NO